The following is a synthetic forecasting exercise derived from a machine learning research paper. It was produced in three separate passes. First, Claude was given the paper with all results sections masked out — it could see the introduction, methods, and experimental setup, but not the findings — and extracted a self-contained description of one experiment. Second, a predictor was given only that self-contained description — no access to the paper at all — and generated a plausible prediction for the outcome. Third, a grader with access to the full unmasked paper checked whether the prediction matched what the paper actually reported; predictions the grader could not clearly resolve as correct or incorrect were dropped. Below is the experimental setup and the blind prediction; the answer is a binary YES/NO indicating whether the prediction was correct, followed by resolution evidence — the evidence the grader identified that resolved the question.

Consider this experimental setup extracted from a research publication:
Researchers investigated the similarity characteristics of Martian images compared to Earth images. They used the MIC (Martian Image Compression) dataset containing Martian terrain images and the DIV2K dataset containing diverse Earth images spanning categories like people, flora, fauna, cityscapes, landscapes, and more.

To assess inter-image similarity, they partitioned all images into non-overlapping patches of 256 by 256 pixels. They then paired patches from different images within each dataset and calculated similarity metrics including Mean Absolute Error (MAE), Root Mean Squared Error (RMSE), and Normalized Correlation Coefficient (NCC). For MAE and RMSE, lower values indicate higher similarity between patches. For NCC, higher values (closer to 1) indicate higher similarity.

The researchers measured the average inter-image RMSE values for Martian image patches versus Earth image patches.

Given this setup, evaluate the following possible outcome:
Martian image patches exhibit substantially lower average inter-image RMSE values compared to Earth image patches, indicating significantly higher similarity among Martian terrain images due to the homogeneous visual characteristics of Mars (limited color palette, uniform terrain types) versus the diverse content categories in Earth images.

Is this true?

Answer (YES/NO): YES